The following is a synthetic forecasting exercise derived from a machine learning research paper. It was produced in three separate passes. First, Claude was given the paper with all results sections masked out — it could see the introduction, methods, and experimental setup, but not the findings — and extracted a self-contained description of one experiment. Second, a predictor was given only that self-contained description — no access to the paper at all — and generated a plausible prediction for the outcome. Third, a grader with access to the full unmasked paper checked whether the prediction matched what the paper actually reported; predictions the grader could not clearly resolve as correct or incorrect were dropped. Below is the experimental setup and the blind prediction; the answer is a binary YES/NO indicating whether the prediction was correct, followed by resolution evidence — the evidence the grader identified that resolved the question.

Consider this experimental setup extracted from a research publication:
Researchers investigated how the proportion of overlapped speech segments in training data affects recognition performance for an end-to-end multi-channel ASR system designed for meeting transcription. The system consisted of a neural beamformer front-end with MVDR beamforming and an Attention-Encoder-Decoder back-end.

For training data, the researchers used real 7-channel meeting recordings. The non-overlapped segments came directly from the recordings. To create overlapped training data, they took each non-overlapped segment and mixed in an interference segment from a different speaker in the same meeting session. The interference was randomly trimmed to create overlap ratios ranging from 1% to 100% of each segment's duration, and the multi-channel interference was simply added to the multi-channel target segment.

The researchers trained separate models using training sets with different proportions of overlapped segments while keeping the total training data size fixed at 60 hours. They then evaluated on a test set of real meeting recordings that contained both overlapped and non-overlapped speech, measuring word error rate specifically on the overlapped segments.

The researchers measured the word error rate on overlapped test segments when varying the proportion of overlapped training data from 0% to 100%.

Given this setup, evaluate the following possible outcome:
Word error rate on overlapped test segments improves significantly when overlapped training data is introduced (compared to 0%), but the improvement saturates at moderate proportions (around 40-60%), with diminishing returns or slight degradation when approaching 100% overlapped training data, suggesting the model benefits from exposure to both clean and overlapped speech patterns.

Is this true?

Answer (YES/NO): NO